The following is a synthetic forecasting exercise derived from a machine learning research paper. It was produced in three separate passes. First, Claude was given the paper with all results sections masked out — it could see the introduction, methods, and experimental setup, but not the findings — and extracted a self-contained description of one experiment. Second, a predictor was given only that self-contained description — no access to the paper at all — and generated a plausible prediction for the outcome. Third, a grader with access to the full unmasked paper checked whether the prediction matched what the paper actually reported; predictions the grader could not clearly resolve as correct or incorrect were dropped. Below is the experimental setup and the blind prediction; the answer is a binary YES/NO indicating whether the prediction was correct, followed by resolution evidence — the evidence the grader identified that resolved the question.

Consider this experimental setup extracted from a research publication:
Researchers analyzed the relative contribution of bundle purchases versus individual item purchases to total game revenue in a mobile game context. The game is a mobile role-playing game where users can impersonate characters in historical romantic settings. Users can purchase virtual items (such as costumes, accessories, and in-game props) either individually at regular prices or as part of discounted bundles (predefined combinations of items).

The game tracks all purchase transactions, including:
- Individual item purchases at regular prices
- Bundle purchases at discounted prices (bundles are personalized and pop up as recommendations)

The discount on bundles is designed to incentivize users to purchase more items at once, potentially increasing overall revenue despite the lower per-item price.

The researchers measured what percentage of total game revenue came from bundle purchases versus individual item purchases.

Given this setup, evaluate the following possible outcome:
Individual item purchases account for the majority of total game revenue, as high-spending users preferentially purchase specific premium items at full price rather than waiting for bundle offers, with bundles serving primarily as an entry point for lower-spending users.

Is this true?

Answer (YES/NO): NO